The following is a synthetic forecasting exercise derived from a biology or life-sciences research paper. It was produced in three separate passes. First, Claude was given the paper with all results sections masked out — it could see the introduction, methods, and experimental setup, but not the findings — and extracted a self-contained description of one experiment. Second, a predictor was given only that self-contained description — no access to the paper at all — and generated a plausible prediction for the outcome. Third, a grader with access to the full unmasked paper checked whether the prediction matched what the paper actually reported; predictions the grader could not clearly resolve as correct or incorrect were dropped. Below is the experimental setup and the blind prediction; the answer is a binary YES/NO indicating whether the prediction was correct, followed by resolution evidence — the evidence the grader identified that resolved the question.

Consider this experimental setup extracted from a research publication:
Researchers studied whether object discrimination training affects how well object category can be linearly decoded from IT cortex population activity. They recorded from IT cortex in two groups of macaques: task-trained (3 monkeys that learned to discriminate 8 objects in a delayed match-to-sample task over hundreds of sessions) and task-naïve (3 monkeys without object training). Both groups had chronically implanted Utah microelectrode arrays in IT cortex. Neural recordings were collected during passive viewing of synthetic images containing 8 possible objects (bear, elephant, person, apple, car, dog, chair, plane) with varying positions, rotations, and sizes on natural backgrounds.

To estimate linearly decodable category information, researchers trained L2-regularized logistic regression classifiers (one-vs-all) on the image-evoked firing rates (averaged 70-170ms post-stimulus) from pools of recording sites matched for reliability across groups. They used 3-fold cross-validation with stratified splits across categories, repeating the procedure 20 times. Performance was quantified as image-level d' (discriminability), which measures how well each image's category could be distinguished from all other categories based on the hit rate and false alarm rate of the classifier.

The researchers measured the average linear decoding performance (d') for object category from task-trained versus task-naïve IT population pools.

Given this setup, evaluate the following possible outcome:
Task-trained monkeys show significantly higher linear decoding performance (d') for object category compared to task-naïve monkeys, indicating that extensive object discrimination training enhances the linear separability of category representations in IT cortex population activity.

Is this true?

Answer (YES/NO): YES